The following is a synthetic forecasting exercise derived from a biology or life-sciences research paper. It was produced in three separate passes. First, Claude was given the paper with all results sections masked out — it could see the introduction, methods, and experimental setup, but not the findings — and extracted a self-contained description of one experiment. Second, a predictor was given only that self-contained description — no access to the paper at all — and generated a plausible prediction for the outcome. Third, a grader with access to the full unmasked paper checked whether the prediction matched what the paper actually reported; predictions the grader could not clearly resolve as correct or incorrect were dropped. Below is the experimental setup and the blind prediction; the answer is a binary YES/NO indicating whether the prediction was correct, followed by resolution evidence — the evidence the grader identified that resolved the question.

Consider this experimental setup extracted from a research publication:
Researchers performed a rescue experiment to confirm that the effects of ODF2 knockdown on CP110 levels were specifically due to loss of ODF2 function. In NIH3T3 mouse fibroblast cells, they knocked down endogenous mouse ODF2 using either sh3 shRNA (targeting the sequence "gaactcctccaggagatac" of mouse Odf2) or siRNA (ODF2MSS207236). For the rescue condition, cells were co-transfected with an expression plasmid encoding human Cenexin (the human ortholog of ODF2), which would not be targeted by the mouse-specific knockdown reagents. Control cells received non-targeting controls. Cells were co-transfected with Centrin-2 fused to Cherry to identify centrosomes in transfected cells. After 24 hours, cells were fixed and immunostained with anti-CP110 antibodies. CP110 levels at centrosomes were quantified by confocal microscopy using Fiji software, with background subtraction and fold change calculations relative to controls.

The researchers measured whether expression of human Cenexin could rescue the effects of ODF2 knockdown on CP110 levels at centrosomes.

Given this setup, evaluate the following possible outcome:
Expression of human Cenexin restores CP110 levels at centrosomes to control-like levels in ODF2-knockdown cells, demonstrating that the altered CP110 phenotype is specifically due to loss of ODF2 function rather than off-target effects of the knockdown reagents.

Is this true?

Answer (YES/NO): YES